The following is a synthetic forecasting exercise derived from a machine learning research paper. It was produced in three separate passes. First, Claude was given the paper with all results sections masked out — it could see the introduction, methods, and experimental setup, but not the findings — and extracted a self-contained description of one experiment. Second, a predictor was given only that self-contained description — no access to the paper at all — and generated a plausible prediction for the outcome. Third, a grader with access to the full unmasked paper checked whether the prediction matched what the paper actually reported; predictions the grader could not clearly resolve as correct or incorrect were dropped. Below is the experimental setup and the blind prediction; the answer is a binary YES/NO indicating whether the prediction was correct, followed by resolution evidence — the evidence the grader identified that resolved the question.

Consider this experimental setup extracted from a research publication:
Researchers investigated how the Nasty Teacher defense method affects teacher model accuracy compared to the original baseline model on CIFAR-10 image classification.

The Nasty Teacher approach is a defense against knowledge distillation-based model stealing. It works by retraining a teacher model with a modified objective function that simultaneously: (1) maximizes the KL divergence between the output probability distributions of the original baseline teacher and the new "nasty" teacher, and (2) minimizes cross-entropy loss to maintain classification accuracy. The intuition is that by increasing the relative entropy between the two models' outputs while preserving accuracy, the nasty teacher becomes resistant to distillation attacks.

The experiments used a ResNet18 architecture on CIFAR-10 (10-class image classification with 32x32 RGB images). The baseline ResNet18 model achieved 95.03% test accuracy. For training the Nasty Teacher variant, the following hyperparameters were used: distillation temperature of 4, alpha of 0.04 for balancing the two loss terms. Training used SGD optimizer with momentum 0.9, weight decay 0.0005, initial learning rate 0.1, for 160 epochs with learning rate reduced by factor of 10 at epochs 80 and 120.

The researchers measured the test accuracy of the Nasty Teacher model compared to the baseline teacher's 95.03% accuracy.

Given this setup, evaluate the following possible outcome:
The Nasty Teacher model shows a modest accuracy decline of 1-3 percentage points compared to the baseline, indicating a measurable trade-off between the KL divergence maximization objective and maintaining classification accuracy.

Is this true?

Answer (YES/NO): NO